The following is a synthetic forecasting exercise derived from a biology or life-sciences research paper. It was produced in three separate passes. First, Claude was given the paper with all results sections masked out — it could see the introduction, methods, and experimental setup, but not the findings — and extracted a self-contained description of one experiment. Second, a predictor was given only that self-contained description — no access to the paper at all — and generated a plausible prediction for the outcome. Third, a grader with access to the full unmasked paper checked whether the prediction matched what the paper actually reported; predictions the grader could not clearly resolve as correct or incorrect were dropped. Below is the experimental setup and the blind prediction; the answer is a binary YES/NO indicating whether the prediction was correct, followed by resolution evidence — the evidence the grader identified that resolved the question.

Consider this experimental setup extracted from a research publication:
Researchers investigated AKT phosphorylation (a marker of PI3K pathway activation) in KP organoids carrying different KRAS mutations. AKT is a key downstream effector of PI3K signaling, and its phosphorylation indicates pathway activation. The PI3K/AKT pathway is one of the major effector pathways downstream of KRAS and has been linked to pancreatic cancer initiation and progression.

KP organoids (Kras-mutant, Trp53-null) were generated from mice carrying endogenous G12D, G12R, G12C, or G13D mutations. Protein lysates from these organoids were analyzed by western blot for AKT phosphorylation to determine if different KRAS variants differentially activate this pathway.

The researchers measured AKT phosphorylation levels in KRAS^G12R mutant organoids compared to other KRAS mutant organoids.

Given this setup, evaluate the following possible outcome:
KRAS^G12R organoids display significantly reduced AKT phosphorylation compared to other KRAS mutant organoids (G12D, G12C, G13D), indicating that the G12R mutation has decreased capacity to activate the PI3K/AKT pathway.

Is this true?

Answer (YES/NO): YES